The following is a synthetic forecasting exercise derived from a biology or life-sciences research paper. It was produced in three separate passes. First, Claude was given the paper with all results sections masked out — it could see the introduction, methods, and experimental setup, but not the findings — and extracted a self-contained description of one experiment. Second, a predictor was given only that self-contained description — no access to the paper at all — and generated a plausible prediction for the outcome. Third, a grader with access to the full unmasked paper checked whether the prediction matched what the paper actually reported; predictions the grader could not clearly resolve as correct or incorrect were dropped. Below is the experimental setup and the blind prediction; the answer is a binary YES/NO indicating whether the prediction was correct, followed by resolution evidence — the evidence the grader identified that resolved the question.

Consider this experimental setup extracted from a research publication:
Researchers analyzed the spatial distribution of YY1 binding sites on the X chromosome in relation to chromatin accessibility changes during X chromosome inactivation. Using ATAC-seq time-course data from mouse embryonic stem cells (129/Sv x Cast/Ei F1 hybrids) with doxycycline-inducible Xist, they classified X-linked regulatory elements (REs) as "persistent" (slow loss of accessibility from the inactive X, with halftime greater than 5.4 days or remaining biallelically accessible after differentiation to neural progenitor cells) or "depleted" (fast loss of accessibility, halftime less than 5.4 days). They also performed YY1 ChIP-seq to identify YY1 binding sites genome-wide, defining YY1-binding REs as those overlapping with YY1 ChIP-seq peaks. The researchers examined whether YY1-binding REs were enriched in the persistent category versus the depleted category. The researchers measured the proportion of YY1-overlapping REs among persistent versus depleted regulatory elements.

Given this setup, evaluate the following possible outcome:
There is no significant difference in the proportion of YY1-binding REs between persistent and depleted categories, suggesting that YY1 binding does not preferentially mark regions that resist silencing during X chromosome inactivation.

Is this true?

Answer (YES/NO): NO